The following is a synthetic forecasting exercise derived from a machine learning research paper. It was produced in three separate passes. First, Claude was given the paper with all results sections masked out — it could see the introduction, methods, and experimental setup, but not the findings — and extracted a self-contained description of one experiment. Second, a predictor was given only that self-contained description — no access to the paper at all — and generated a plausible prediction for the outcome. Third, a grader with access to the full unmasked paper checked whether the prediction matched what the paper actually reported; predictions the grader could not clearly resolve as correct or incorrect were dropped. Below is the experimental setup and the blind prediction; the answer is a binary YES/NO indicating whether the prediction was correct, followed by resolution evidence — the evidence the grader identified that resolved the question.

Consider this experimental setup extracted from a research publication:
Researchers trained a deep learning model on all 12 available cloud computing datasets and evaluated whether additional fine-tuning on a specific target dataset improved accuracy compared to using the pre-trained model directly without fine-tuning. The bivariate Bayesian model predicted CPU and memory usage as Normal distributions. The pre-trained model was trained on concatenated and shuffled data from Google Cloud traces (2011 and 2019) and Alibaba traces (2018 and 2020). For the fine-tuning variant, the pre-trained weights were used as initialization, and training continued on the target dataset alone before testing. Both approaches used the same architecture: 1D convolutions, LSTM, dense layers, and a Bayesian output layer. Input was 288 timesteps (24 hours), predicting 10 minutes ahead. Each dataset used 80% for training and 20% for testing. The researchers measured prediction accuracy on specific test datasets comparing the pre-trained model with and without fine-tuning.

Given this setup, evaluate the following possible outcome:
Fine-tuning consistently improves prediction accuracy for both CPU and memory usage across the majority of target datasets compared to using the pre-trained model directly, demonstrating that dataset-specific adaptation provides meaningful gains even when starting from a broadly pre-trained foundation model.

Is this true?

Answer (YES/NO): NO